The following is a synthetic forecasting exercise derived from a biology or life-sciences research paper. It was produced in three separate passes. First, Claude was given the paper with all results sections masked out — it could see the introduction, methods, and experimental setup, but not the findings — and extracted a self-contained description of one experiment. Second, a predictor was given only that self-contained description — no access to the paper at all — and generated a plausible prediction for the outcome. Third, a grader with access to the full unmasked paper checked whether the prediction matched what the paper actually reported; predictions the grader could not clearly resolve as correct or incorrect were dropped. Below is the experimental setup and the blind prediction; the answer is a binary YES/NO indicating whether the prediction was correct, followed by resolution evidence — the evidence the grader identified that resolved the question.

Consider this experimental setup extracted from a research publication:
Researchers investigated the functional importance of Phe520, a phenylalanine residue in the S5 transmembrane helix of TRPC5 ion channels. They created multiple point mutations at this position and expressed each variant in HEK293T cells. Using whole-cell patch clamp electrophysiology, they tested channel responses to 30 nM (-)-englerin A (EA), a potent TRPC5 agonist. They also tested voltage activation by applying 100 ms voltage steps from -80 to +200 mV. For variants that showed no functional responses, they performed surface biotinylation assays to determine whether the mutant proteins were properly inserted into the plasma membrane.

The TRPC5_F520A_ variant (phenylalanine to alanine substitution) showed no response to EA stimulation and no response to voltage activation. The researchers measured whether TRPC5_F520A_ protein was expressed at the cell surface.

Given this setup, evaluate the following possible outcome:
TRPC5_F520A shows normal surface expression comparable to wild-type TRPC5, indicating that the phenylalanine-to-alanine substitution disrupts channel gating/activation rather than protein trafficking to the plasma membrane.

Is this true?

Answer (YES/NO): YES